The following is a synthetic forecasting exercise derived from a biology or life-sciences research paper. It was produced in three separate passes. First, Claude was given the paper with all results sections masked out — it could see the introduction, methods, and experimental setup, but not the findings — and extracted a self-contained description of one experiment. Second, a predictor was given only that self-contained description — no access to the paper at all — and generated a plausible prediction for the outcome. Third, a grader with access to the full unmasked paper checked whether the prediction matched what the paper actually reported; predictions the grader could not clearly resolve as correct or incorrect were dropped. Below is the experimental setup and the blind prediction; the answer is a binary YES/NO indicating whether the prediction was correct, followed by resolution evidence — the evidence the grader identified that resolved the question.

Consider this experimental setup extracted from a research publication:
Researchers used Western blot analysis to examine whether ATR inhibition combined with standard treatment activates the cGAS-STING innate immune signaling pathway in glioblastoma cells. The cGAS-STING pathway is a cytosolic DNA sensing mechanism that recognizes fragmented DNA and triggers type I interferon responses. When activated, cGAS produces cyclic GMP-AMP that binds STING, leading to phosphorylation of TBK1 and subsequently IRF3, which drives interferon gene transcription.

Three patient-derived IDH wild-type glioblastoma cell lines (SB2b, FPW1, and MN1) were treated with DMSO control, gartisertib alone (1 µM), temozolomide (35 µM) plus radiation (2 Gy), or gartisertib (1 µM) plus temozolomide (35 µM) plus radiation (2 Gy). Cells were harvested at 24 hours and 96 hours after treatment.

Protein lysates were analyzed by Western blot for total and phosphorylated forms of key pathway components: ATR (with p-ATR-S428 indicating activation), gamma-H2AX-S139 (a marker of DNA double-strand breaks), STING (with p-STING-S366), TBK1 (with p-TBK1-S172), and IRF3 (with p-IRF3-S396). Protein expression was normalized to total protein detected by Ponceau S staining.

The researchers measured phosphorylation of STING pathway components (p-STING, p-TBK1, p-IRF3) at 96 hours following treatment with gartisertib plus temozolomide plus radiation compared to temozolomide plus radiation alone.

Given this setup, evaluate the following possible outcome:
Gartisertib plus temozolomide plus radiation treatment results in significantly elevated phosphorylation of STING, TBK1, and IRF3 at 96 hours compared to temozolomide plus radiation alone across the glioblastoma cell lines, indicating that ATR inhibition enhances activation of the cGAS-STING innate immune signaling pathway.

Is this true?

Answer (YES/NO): NO